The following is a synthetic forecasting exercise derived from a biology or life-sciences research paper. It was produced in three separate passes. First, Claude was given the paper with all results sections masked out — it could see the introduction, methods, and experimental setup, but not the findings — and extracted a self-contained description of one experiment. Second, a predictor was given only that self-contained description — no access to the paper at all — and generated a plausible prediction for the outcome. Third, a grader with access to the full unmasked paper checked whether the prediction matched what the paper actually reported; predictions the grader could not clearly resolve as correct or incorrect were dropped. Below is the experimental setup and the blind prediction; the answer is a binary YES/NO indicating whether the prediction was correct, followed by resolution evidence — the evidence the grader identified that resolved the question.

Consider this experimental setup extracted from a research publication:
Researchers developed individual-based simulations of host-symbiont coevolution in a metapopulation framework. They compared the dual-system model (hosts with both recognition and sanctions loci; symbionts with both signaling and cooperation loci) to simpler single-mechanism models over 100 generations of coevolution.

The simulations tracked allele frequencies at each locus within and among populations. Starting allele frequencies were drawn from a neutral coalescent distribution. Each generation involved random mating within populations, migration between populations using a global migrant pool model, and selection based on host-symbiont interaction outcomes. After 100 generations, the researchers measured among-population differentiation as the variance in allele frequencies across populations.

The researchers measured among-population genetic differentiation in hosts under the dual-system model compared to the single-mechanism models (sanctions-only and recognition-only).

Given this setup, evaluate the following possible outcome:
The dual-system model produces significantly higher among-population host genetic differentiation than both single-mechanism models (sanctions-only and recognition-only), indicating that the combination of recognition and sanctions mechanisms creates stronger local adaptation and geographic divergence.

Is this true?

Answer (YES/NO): YES